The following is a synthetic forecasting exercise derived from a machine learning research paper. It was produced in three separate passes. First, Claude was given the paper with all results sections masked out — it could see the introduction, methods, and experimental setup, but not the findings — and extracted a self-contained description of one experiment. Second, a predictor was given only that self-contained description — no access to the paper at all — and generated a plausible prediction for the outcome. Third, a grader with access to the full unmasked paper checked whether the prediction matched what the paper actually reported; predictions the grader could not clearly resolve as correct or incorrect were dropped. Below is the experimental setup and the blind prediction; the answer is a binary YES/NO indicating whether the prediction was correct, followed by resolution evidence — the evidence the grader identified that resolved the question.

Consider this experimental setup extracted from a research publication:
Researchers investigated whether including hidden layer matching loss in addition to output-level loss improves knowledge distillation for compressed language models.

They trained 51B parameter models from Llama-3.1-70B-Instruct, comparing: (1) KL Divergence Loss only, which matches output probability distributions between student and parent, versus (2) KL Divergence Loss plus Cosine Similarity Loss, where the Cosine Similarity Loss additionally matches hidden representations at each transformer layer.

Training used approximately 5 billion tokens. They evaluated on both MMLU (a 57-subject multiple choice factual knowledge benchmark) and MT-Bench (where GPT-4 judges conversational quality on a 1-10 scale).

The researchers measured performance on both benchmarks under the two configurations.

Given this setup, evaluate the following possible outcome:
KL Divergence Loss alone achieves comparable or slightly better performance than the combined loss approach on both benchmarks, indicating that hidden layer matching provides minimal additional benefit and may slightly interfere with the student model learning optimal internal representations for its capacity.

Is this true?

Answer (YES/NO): NO